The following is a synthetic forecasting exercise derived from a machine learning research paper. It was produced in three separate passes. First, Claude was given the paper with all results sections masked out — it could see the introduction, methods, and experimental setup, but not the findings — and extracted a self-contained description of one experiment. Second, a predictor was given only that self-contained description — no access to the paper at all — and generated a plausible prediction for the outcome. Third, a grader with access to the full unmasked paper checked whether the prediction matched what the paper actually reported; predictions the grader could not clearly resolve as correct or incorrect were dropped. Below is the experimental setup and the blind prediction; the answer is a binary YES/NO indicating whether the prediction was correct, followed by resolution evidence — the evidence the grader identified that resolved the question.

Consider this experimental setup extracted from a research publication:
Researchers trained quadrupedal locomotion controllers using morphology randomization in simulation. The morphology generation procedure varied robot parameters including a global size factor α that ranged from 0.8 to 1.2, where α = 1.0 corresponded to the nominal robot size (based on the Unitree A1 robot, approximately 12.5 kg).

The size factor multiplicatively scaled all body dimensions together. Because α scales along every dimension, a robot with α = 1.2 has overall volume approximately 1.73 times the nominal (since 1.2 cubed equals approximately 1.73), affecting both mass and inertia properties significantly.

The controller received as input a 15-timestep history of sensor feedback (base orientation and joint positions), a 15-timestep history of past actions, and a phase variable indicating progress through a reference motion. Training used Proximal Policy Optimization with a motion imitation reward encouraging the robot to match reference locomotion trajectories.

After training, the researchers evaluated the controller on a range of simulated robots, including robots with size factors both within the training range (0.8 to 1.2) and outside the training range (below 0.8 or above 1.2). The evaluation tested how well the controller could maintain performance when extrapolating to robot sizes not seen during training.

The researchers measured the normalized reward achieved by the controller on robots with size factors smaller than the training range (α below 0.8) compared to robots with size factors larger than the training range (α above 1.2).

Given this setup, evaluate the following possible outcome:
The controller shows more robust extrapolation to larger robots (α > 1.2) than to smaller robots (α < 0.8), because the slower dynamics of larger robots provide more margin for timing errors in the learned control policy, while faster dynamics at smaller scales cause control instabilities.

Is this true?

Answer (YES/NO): NO